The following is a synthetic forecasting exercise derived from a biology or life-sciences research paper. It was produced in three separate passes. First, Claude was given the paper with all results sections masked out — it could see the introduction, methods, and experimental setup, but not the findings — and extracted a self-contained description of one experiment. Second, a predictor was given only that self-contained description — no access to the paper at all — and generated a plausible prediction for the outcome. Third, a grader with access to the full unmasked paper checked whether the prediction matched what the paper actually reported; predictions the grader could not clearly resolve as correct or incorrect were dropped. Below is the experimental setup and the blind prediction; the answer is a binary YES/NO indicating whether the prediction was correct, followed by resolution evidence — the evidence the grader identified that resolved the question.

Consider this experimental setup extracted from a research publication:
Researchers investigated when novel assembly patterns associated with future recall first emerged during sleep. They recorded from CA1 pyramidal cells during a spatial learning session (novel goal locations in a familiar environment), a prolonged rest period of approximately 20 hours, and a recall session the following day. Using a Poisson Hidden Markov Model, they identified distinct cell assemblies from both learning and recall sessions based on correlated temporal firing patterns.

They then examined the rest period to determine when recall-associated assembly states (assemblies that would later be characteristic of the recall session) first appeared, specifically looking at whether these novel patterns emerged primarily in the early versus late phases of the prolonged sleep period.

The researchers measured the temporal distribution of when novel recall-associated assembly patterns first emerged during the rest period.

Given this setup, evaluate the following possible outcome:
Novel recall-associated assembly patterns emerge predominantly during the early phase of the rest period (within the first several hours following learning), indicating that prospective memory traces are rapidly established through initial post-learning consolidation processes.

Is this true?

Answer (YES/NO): YES